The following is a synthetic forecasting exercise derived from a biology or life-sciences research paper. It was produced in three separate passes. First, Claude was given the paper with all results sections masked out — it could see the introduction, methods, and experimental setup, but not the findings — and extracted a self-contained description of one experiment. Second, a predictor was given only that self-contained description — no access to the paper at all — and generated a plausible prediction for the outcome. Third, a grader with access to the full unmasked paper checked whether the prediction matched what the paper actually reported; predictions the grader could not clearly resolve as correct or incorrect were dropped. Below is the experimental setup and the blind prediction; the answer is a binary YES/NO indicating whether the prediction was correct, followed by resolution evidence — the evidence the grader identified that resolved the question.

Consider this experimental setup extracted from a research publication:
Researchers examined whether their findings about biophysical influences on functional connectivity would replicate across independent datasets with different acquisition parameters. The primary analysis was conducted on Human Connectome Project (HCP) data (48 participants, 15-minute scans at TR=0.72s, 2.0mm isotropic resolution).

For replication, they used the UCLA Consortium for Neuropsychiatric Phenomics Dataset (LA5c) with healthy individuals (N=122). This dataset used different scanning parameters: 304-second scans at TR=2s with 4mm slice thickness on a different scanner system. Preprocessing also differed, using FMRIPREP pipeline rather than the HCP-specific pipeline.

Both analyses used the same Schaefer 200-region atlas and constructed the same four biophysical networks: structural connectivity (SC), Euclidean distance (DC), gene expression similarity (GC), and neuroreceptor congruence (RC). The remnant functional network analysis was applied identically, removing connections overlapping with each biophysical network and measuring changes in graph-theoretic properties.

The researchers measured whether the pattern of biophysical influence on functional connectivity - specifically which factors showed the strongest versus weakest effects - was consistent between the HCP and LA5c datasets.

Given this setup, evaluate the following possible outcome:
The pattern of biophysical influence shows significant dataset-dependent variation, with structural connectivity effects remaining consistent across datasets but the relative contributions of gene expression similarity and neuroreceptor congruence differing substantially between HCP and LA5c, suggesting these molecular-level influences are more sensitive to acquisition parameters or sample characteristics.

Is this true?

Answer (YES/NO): NO